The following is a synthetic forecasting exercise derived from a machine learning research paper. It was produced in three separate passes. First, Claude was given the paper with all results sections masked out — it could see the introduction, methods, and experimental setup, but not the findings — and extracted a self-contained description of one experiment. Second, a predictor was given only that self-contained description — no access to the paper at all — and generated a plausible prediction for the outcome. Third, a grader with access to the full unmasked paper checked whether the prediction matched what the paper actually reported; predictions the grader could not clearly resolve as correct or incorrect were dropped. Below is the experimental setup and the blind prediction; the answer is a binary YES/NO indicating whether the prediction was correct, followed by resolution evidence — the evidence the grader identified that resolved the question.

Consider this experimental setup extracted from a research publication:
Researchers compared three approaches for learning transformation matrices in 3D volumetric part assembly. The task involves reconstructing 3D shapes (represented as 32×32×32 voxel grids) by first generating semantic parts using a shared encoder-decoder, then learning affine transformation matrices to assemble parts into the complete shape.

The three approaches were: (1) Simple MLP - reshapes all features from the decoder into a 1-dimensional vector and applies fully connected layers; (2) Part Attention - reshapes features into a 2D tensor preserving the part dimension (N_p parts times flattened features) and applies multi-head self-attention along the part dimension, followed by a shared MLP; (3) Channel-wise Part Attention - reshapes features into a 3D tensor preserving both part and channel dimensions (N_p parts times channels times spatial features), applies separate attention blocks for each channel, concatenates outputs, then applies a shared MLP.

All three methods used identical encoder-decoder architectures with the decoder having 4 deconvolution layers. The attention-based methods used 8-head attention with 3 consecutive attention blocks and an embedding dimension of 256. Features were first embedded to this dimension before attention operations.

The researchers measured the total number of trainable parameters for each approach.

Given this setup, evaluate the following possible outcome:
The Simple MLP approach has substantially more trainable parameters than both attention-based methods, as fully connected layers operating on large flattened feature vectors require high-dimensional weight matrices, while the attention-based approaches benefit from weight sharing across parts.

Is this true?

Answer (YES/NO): NO